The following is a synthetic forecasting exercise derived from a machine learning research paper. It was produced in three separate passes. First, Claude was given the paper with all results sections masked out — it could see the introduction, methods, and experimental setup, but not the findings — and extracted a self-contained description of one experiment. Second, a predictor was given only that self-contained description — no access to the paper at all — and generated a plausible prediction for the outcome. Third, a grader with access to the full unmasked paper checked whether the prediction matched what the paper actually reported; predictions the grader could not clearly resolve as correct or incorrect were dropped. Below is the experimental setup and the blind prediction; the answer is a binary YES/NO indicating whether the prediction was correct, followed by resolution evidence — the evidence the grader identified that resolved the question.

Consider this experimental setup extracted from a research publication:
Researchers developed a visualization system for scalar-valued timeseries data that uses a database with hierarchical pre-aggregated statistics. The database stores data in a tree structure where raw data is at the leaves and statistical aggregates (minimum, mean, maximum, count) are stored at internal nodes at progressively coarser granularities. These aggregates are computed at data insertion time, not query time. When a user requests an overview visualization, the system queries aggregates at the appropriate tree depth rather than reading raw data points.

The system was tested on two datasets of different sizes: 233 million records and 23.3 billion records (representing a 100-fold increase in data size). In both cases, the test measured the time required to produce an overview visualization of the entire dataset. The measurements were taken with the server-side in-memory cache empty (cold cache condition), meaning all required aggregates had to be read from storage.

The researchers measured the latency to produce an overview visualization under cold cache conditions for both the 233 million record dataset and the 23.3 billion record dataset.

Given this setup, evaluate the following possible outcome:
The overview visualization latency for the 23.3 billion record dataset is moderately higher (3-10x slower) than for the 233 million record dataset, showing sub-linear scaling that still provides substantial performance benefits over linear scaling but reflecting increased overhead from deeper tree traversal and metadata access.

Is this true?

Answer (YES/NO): NO